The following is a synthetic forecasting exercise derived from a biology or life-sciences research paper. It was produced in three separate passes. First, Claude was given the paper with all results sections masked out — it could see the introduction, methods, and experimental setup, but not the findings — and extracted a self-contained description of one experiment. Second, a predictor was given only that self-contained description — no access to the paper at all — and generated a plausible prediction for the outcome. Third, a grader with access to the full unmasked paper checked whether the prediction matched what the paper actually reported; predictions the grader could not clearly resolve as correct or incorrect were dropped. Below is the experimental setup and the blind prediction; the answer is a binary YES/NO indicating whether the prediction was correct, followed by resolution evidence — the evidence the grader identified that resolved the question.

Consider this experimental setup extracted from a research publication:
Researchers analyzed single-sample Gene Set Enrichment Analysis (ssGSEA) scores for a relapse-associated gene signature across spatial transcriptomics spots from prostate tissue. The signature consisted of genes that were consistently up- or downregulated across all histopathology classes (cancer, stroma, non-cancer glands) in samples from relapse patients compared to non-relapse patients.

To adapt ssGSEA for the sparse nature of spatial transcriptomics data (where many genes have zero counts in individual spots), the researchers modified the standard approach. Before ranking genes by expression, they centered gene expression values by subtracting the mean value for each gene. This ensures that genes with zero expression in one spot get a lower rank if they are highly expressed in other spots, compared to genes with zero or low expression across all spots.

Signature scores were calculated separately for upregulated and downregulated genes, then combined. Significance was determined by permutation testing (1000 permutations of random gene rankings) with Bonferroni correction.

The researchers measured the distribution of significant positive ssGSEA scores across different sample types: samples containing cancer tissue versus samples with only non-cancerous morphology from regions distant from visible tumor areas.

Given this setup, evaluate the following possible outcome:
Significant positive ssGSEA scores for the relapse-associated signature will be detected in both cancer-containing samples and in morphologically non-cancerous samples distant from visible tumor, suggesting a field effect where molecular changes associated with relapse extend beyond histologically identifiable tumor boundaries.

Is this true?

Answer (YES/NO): YES